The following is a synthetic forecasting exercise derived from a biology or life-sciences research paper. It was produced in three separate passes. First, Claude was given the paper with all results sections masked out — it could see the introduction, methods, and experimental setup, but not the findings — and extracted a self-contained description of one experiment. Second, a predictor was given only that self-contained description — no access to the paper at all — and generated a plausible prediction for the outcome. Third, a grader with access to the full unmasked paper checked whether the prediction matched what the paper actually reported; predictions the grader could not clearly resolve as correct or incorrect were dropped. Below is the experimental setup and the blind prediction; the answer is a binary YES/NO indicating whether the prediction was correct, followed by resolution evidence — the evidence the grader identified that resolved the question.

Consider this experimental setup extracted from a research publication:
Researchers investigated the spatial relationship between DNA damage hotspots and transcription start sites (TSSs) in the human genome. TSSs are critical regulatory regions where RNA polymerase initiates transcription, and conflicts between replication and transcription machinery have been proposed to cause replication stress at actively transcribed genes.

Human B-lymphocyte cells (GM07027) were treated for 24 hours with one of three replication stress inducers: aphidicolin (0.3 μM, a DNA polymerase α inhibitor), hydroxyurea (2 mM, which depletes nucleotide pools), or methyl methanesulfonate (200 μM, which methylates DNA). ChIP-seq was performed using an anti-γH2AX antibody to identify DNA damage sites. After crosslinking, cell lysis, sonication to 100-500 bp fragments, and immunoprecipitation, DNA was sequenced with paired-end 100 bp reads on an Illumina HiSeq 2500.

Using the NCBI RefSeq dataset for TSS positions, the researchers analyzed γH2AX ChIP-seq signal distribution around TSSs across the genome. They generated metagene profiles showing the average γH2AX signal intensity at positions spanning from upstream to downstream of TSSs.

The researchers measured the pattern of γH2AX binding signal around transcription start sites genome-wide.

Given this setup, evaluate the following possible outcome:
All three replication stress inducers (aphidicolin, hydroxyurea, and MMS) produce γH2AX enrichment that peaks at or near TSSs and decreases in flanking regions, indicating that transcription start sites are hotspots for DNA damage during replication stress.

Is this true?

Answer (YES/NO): NO